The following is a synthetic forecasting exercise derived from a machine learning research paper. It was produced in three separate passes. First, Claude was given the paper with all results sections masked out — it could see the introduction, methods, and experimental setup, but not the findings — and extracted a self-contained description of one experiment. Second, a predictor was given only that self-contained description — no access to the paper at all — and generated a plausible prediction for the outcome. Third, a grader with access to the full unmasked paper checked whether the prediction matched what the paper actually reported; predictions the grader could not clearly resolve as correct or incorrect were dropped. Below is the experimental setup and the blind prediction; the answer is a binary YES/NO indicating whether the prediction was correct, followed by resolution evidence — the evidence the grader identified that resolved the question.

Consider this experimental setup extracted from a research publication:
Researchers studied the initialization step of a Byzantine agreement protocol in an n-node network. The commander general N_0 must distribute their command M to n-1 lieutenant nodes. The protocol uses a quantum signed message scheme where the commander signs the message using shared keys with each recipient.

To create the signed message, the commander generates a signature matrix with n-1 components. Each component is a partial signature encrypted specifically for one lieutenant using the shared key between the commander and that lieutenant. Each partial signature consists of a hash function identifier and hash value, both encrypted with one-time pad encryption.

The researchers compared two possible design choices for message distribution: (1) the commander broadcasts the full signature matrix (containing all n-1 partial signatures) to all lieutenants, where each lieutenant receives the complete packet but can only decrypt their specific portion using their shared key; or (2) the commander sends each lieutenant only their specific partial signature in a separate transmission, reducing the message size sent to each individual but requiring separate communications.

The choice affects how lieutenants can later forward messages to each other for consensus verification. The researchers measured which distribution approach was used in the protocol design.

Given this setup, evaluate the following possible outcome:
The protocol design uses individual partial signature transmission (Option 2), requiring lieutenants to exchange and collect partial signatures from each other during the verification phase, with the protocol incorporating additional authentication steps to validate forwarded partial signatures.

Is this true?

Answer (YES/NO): NO